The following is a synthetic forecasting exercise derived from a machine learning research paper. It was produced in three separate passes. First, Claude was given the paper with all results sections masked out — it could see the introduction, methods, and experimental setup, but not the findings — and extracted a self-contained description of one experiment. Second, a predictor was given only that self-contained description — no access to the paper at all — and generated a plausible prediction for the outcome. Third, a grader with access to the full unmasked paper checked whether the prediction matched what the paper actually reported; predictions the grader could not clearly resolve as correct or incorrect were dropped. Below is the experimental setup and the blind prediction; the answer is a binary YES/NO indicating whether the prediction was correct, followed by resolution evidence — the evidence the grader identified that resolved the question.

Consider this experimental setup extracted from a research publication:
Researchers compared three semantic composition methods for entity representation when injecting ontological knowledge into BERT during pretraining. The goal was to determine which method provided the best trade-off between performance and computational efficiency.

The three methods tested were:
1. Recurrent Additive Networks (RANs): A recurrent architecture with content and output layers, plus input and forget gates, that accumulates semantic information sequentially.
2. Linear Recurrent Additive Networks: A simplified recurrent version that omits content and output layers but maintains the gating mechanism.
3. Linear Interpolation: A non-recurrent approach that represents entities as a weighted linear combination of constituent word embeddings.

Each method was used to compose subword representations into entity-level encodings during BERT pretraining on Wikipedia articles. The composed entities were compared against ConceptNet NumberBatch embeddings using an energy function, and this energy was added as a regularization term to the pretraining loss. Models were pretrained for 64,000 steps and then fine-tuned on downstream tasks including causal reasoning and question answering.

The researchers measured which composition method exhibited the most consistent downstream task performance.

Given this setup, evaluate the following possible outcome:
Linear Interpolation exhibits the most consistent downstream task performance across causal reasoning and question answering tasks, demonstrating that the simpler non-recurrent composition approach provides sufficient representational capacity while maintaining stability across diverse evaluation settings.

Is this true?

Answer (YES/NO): YES